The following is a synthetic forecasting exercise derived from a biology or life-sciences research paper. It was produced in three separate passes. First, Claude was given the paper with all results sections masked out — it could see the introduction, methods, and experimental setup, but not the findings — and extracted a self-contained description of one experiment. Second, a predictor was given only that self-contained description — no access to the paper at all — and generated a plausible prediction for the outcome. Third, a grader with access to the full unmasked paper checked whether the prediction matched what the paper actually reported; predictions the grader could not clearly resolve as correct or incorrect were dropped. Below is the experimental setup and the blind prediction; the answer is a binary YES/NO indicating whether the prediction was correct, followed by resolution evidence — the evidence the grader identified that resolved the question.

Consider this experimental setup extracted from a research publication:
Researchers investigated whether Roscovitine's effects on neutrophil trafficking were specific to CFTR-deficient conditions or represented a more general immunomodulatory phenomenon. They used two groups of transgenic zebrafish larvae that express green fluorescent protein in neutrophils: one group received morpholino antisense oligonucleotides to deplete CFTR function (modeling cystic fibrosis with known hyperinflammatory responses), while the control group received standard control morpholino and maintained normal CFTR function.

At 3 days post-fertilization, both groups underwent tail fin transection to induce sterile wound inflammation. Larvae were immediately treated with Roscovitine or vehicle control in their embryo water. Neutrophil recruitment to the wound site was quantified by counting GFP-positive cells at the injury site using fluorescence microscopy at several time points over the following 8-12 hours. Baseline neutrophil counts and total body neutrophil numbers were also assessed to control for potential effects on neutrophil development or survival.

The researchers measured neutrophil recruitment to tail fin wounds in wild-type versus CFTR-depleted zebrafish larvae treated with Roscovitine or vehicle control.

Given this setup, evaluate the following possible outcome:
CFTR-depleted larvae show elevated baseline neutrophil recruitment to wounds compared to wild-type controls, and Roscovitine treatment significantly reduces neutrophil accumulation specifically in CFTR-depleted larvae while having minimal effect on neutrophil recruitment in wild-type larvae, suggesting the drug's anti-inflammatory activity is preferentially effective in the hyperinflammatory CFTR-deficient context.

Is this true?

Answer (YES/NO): NO